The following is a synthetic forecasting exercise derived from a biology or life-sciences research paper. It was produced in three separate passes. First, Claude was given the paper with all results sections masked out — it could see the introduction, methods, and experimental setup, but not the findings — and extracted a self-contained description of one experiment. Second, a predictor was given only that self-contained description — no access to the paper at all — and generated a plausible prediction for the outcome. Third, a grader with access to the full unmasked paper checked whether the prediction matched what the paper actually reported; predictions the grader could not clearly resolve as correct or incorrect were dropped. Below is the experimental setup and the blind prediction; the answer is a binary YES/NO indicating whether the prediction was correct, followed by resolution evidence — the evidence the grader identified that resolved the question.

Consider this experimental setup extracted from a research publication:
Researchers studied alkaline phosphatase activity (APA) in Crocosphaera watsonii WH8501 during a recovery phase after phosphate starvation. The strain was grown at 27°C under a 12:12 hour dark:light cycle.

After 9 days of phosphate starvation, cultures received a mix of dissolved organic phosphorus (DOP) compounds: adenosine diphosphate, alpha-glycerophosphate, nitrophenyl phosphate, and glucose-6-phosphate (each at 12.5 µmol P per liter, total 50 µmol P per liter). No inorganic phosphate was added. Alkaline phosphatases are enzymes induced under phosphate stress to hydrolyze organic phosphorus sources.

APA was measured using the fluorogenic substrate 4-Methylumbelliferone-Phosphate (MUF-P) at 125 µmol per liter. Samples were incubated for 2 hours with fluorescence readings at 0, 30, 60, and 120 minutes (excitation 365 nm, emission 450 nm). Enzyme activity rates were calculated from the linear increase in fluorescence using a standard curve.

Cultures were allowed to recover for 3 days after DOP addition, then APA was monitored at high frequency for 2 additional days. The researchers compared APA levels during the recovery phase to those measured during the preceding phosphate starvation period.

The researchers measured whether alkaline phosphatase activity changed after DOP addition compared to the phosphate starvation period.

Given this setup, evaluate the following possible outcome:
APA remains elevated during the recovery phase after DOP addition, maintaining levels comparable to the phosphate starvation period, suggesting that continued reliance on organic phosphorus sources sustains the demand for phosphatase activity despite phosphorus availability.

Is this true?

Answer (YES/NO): NO